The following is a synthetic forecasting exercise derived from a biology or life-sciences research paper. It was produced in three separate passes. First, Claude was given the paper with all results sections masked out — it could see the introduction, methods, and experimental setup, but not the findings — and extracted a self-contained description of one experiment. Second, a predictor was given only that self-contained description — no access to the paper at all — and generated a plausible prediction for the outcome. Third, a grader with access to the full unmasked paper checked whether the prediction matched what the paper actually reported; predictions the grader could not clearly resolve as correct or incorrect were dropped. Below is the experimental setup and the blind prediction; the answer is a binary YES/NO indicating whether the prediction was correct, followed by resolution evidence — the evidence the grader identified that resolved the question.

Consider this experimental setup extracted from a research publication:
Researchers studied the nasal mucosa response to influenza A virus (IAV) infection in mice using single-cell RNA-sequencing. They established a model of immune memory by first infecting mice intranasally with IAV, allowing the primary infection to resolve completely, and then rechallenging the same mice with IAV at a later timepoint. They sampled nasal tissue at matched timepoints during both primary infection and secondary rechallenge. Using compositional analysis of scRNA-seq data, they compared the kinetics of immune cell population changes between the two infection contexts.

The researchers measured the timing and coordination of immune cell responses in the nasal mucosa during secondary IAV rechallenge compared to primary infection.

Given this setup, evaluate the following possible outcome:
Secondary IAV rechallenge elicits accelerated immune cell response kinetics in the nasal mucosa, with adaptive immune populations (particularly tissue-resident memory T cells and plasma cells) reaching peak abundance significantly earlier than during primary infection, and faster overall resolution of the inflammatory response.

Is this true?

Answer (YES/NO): NO